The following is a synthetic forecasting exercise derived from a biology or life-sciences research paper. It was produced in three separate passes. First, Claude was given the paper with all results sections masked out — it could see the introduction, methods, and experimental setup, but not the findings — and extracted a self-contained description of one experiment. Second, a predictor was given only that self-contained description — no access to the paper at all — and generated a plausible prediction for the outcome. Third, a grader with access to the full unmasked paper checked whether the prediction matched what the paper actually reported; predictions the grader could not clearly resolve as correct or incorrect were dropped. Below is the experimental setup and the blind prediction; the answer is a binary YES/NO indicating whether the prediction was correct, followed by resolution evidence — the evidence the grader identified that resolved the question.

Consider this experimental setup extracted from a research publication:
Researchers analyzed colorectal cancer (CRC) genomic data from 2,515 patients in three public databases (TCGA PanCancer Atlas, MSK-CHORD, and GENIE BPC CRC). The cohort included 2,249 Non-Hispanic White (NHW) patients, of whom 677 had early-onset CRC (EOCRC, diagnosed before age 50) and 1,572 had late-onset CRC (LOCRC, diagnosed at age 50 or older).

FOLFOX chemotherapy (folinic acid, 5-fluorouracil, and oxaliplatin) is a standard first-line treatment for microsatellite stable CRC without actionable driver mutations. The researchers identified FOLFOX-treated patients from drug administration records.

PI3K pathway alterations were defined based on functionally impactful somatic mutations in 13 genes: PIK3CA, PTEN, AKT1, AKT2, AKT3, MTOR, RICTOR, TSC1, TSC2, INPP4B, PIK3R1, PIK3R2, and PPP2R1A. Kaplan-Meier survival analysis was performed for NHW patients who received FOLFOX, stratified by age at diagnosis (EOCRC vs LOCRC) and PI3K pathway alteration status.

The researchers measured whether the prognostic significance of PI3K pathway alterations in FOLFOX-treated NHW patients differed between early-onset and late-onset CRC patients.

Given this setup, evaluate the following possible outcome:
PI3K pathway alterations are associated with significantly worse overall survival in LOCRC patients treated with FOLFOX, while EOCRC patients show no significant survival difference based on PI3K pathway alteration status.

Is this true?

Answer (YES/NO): NO